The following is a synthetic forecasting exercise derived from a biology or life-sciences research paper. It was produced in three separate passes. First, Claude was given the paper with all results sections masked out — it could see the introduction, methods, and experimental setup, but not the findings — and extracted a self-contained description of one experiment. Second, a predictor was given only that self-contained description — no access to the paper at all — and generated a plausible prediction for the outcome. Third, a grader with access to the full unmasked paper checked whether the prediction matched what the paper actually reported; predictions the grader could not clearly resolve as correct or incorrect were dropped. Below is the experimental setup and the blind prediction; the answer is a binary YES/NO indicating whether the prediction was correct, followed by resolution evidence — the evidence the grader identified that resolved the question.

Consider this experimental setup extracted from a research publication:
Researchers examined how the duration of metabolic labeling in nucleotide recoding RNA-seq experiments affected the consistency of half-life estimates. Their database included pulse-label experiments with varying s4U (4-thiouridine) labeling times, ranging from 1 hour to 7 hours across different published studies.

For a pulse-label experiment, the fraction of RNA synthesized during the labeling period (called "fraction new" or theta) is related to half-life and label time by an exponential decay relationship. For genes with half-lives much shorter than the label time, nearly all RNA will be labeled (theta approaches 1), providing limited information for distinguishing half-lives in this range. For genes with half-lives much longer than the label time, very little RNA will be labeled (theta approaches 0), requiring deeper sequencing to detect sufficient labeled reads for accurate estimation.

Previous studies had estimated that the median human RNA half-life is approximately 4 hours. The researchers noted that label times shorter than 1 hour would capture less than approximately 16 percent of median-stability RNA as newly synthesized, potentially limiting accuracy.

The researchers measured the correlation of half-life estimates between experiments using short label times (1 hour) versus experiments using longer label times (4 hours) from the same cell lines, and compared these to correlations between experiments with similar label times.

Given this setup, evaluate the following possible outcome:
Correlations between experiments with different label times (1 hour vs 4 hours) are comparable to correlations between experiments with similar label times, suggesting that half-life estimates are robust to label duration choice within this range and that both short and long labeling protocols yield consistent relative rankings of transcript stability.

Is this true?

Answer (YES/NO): NO